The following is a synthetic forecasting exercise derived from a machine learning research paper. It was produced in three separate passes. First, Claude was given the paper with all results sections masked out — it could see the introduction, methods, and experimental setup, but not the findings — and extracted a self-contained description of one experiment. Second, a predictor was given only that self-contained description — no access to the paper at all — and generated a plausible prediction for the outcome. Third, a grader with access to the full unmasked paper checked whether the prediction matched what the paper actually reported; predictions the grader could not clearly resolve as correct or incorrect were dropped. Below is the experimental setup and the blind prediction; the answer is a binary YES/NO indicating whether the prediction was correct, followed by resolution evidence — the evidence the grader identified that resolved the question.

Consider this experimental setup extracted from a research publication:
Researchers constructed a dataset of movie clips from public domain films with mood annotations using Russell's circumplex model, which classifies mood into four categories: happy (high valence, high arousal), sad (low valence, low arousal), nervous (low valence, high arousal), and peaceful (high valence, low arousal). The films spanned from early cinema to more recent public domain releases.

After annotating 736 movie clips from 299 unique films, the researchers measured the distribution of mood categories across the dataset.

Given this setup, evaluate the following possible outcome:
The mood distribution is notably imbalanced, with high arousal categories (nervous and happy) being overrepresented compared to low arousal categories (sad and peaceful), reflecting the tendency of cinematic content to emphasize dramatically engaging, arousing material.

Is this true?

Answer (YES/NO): YES